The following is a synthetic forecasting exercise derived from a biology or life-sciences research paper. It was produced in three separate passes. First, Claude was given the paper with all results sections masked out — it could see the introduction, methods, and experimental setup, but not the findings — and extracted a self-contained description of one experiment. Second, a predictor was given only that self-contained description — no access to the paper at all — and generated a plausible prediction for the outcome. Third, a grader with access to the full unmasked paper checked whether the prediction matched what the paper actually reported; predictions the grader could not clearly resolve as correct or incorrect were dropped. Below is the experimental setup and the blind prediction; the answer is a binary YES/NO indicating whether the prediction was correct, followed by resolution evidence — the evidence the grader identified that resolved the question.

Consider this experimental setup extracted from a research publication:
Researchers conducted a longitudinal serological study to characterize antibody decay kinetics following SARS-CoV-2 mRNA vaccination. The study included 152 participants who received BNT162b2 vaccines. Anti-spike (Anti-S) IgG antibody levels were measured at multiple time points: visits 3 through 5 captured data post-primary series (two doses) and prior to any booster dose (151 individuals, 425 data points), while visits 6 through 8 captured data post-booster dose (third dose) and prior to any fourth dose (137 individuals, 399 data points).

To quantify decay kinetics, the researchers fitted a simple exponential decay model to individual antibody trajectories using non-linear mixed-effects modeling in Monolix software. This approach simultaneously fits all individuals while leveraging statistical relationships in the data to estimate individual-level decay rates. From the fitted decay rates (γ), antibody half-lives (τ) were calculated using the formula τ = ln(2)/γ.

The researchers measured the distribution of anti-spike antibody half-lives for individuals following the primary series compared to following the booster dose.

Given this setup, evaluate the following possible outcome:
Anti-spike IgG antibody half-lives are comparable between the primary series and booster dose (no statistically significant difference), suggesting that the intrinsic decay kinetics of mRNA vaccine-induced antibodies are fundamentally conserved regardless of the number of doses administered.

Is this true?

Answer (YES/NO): NO